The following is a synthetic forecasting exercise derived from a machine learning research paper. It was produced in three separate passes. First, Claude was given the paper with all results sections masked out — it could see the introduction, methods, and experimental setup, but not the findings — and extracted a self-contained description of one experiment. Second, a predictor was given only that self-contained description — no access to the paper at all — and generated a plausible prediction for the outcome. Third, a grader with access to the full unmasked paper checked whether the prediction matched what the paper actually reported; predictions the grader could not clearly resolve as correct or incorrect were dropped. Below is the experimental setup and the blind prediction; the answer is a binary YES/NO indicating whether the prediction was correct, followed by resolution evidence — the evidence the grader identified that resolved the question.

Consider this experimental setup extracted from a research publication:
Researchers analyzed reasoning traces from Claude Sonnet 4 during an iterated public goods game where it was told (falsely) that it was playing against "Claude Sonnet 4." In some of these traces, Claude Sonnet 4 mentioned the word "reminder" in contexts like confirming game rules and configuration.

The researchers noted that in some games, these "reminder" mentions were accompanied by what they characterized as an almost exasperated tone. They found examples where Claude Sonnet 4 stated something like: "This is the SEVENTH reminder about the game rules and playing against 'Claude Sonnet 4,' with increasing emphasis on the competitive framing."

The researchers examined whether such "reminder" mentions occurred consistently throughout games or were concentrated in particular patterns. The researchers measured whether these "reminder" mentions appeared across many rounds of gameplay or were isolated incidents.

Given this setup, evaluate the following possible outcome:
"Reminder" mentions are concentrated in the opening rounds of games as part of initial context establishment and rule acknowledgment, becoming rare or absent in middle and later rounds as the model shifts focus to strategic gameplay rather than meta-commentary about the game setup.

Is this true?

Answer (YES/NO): NO